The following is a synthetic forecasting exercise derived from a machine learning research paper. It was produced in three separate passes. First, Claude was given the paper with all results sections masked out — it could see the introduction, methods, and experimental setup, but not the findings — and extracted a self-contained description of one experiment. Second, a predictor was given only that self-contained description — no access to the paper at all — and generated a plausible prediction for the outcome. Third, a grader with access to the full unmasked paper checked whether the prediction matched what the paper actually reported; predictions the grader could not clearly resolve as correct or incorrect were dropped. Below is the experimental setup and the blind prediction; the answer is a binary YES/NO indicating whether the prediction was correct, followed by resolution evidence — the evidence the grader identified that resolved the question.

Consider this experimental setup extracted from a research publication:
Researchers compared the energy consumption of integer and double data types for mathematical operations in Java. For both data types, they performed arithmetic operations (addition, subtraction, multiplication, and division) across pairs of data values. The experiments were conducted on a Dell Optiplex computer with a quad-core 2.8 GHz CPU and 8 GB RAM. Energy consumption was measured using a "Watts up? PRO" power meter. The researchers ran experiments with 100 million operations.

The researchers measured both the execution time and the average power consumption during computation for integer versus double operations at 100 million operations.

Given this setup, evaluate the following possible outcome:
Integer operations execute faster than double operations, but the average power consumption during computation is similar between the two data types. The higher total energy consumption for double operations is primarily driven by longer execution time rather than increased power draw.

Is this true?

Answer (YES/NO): NO